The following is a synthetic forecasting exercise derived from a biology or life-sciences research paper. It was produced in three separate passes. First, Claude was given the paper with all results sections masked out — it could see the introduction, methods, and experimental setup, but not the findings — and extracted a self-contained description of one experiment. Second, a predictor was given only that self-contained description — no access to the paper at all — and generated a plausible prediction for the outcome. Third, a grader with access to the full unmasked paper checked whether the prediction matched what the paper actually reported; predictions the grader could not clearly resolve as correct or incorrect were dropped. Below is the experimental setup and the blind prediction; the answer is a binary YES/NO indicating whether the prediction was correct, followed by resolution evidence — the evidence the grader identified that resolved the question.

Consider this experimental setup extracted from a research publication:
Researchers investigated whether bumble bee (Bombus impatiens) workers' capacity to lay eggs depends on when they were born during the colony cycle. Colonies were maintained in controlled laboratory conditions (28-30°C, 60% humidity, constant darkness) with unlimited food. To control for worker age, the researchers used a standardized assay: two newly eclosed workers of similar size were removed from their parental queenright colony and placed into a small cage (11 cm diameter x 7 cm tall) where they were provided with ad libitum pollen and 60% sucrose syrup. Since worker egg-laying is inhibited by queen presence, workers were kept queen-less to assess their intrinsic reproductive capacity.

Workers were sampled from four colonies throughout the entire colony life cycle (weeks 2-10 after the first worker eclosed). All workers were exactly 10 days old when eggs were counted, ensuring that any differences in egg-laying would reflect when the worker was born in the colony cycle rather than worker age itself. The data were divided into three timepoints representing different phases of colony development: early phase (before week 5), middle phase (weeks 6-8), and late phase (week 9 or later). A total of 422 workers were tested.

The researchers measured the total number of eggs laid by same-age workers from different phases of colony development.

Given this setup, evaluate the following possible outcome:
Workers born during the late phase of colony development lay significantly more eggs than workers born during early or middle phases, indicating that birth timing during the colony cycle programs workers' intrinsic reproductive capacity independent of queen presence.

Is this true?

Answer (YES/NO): NO